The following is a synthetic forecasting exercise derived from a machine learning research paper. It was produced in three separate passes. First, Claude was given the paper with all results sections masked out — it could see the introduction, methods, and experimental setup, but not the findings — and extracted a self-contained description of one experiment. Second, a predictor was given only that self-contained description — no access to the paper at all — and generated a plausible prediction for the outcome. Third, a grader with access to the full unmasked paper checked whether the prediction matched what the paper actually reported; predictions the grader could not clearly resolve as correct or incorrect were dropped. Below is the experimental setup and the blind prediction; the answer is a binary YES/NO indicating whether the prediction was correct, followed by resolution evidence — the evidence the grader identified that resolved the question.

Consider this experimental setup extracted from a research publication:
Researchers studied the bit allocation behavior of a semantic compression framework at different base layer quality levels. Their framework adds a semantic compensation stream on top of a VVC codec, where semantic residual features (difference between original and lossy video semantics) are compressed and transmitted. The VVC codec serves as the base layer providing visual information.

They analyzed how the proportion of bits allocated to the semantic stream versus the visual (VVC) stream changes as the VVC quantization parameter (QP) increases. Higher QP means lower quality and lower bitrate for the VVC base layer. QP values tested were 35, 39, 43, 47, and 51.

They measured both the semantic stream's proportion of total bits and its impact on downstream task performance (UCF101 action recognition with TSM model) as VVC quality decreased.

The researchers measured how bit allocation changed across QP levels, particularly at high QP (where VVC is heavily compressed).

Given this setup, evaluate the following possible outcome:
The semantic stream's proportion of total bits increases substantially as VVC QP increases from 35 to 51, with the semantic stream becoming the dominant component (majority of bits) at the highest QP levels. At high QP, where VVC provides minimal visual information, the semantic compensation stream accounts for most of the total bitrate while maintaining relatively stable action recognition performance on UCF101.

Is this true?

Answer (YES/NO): NO